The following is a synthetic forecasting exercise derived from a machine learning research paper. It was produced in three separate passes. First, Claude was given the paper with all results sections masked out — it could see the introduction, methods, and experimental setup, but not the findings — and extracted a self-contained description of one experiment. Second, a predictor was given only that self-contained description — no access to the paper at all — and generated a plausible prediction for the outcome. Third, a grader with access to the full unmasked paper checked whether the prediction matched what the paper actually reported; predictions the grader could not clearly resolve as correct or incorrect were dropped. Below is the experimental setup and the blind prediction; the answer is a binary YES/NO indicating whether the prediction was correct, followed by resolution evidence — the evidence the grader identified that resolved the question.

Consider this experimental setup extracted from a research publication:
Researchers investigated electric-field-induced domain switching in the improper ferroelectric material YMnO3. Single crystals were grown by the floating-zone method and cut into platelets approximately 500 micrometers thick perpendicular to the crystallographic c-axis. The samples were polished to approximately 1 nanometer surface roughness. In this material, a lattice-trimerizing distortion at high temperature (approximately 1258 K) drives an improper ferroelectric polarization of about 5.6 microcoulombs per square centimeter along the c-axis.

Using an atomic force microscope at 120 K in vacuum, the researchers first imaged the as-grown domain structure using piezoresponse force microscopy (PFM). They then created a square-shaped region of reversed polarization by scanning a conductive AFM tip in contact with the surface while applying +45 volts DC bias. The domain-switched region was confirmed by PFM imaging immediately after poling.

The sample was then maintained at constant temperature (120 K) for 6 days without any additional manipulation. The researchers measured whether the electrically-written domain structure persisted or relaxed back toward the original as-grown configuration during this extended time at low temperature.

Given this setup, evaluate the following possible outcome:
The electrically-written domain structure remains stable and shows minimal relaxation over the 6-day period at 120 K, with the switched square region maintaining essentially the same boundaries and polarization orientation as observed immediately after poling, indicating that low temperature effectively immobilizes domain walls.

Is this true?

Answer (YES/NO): YES